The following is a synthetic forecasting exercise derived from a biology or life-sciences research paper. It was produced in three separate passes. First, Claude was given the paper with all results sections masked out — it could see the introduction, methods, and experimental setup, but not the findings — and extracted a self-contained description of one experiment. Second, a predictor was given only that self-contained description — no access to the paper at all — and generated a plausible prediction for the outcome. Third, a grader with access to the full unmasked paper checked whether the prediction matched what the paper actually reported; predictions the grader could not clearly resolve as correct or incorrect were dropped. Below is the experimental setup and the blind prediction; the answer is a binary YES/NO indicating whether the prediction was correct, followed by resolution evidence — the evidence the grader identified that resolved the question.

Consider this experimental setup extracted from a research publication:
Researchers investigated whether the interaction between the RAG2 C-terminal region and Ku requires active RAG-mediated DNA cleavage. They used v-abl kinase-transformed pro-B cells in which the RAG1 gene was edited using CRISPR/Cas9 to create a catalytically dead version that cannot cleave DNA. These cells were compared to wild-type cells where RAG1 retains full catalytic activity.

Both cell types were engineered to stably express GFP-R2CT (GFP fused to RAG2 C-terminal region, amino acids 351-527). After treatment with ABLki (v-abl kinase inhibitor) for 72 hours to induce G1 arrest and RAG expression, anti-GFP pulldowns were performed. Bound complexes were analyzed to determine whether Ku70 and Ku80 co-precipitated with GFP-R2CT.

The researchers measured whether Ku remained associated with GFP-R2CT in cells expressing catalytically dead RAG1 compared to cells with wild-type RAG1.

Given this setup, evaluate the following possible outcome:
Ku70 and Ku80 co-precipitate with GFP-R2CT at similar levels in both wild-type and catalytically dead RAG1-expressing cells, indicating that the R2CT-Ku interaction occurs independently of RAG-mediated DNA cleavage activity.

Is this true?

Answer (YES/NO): YES